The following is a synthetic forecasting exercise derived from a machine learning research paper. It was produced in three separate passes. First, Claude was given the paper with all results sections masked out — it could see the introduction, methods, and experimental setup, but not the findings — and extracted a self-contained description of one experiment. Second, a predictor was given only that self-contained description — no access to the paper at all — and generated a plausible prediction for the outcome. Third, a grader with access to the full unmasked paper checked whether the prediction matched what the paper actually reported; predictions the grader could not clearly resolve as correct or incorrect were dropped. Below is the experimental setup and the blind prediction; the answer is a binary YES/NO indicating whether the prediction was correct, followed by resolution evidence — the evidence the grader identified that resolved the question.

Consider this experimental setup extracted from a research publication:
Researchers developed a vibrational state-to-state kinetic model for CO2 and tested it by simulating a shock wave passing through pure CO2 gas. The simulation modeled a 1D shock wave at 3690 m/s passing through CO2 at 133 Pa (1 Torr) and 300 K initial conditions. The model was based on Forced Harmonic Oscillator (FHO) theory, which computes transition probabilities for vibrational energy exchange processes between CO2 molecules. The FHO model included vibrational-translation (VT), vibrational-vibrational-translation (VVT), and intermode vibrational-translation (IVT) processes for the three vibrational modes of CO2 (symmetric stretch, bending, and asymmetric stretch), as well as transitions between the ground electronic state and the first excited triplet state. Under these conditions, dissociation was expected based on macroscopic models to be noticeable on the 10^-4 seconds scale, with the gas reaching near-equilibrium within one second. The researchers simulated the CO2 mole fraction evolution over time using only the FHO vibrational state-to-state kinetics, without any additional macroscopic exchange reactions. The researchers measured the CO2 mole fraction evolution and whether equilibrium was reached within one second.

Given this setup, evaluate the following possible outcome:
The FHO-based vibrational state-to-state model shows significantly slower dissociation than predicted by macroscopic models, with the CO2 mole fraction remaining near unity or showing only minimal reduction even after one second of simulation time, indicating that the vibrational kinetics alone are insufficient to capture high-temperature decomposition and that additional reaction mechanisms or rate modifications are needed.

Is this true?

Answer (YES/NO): YES